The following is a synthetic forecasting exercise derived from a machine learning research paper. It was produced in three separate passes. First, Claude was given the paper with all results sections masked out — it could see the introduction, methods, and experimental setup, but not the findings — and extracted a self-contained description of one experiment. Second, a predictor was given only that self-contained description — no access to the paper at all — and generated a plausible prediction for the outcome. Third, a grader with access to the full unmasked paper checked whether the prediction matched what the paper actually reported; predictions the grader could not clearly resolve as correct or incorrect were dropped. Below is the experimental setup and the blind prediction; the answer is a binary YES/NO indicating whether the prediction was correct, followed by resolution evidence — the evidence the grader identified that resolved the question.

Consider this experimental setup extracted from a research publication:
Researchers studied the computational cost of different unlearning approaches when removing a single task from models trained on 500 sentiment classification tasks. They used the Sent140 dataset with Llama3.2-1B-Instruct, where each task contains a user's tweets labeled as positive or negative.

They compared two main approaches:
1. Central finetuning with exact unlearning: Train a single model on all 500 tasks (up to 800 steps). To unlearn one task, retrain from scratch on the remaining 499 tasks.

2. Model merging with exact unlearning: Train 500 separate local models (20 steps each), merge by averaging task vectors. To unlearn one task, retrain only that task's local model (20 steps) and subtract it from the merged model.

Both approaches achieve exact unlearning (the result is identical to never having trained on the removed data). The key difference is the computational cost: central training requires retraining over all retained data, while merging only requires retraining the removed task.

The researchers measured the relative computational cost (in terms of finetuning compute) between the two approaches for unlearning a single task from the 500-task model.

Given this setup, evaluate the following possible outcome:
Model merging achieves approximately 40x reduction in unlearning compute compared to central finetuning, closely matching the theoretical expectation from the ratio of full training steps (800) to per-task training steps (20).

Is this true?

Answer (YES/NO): NO